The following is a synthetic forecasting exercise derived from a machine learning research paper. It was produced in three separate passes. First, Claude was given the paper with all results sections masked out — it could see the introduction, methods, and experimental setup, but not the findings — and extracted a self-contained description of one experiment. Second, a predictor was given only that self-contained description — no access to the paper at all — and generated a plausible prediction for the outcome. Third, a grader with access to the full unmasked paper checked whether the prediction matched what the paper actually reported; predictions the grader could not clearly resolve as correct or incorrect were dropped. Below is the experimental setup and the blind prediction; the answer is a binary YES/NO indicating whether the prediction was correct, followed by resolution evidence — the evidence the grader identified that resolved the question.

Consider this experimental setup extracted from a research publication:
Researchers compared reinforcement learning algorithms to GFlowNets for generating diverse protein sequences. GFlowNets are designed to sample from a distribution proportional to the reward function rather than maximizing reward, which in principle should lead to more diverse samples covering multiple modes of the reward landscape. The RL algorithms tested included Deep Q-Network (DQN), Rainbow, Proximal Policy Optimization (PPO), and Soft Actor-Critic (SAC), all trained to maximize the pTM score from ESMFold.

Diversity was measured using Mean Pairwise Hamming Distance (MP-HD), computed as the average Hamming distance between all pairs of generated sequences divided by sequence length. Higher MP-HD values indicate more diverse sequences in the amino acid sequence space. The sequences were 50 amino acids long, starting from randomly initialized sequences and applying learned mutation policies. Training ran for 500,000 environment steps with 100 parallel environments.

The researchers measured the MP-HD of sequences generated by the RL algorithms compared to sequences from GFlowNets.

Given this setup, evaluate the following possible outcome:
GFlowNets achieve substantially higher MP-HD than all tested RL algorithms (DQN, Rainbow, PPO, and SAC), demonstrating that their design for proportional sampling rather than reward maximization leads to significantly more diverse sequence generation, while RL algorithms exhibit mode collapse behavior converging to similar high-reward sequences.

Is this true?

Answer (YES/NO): NO